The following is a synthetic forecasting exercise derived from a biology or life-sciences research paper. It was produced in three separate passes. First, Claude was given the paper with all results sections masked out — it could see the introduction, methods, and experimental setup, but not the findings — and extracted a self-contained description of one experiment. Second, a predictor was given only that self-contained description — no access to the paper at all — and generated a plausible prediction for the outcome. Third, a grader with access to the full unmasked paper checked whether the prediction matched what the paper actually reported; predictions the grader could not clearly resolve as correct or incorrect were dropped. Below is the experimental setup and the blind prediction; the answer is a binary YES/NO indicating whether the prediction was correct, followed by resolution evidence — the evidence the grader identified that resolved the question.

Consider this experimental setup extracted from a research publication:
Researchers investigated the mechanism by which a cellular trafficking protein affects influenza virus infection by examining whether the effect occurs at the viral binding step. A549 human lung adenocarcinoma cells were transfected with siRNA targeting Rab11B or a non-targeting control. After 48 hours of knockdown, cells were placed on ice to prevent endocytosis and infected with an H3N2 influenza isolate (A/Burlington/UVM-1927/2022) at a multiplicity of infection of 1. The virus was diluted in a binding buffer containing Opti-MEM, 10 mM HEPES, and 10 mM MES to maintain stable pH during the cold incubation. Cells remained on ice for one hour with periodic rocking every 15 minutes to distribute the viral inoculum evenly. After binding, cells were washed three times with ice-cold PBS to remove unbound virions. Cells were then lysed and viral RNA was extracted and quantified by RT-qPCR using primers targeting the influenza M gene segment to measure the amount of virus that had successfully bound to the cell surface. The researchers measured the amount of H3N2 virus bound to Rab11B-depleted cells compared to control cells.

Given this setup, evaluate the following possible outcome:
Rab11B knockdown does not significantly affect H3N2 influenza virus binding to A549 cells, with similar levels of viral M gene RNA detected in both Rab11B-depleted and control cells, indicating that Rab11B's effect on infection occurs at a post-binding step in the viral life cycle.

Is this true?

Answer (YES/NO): NO